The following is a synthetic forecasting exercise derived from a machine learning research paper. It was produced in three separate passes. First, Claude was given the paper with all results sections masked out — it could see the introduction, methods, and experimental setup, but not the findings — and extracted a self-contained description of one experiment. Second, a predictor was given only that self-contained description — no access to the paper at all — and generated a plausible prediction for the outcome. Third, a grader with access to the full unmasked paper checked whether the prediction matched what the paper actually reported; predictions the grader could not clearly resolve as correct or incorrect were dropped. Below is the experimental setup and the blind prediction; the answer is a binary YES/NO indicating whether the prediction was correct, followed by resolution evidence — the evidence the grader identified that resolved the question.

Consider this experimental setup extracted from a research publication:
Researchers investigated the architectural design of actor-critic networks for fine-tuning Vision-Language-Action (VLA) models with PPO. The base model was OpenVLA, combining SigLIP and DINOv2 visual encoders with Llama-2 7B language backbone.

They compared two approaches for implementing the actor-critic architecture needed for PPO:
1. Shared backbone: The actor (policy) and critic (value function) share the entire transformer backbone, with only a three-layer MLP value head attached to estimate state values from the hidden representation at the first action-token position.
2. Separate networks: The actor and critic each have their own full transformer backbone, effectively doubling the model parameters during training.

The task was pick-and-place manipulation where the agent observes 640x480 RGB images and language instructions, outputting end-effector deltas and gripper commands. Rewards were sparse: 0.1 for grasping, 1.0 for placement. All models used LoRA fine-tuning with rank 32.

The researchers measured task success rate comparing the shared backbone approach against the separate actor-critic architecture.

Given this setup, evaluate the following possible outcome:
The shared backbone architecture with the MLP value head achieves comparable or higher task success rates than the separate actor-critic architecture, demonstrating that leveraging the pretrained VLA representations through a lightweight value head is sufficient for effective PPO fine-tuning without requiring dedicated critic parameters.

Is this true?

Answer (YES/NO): YES